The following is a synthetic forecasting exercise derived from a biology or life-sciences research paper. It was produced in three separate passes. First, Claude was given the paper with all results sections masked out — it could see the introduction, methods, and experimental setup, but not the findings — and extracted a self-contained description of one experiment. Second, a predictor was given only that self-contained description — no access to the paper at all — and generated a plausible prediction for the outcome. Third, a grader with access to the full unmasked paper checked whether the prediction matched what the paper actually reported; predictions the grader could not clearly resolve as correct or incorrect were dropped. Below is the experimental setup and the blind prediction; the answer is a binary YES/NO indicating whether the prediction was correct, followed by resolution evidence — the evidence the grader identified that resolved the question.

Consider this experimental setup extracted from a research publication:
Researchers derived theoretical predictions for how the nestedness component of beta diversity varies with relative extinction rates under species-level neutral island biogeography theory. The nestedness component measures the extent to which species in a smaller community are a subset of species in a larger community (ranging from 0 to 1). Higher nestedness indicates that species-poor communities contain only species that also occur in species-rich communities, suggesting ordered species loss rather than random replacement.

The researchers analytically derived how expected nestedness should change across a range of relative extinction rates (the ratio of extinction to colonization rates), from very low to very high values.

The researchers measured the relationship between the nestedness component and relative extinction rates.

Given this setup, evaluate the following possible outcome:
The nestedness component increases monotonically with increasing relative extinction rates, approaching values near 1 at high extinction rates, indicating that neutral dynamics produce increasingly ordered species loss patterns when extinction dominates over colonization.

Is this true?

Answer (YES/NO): NO